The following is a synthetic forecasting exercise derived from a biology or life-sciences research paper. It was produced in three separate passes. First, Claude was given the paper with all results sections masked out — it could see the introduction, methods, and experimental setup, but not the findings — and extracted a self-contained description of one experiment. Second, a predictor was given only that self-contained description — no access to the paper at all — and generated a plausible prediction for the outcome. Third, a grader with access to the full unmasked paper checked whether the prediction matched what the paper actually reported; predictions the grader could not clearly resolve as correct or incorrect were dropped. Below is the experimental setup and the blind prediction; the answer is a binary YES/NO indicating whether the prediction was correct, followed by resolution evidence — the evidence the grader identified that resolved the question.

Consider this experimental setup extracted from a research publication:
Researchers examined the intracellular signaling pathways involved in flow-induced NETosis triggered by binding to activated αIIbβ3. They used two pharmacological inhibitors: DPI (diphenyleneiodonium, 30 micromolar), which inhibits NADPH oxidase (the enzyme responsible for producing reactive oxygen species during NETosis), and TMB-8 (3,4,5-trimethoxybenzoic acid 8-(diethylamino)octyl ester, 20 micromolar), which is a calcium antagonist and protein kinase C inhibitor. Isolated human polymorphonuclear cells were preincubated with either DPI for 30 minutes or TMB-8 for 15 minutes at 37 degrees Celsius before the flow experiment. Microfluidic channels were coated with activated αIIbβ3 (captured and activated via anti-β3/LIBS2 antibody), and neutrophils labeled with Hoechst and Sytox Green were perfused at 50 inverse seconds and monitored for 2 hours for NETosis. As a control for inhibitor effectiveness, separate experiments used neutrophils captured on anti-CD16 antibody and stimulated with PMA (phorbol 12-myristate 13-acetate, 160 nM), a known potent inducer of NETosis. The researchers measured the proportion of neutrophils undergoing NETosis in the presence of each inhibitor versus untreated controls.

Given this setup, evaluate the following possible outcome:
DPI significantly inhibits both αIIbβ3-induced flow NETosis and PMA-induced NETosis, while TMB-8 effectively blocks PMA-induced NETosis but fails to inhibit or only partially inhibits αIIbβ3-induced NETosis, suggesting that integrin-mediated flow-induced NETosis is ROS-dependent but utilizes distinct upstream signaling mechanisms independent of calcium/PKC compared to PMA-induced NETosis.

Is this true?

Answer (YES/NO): NO